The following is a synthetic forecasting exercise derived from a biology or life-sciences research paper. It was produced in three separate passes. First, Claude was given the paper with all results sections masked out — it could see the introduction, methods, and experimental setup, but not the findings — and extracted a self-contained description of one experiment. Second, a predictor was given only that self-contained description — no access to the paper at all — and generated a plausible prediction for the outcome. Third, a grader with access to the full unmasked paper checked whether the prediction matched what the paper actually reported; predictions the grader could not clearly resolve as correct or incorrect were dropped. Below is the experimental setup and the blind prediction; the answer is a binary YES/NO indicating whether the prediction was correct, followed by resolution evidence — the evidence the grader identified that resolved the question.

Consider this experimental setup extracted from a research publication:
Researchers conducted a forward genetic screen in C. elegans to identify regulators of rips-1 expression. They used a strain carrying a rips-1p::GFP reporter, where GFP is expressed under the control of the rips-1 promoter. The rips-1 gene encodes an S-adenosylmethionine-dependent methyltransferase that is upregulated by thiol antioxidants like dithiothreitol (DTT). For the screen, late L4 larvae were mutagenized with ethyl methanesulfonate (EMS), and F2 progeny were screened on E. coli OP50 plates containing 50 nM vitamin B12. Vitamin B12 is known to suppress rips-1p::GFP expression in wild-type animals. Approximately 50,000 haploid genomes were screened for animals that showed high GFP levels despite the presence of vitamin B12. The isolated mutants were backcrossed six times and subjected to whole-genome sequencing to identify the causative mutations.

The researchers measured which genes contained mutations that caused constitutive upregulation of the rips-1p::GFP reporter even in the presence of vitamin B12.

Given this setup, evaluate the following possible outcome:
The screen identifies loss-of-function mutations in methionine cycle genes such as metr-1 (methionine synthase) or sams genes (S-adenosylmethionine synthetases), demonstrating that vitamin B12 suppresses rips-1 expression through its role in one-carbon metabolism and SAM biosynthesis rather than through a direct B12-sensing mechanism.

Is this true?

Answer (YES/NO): NO